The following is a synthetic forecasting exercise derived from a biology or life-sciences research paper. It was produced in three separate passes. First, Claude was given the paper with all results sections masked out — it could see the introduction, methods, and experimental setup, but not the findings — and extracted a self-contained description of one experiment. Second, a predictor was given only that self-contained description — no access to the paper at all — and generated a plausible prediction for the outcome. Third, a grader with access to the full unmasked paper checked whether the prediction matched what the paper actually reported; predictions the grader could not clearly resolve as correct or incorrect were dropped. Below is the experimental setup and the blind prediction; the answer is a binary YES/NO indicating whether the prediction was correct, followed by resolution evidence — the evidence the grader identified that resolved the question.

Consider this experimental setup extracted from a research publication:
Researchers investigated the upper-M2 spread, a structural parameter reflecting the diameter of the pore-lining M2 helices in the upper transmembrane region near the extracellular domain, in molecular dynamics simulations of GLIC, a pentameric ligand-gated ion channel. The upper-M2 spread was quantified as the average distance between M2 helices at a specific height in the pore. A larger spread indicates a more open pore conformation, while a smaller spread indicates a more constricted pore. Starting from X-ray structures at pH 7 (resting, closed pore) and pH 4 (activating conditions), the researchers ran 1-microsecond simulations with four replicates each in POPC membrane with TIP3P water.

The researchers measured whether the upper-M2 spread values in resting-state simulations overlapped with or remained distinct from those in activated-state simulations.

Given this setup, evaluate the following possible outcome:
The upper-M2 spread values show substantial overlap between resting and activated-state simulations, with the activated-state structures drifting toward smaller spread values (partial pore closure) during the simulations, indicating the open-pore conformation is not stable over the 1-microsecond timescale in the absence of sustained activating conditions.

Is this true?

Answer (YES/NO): NO